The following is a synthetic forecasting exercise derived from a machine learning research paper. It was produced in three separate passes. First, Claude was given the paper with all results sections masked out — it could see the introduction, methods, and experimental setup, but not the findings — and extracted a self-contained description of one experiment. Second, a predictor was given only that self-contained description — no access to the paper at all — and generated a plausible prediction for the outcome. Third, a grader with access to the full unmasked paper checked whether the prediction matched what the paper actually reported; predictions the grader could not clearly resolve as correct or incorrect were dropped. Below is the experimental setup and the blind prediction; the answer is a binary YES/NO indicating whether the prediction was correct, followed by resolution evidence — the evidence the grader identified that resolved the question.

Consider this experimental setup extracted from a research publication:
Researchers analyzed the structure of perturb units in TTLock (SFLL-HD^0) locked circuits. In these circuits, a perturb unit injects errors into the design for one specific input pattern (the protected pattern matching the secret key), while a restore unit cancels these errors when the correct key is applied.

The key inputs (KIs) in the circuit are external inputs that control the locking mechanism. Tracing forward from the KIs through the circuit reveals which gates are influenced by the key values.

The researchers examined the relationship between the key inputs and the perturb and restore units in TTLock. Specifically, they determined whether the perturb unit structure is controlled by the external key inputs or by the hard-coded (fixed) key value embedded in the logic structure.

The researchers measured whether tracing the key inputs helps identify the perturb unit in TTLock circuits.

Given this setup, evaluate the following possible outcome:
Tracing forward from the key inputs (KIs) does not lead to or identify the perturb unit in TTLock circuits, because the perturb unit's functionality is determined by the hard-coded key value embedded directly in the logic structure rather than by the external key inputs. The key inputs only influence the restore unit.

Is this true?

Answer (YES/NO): YES